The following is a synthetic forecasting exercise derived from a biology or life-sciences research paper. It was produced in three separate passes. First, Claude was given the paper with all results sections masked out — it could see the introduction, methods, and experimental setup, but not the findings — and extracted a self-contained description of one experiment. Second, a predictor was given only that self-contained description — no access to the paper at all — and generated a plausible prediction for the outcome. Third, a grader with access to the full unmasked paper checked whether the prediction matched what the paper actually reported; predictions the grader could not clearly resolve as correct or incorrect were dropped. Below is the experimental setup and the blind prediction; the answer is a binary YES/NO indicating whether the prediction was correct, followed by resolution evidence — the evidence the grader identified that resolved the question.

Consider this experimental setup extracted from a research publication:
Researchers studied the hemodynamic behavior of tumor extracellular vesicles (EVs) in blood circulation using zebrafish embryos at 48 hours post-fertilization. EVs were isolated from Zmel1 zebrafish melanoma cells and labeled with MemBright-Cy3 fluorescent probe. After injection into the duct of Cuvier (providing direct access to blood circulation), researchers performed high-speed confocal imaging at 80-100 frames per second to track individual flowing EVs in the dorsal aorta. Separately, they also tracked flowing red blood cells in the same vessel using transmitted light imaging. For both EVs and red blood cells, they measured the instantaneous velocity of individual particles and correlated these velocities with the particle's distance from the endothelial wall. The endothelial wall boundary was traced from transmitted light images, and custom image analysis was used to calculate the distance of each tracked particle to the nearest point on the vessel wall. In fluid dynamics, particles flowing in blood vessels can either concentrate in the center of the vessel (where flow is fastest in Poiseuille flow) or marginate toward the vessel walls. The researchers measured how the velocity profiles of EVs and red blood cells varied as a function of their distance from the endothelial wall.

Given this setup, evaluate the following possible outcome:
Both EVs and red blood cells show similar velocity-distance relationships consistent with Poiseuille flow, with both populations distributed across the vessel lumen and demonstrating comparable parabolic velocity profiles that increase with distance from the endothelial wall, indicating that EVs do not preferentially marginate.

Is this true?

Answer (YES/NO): NO